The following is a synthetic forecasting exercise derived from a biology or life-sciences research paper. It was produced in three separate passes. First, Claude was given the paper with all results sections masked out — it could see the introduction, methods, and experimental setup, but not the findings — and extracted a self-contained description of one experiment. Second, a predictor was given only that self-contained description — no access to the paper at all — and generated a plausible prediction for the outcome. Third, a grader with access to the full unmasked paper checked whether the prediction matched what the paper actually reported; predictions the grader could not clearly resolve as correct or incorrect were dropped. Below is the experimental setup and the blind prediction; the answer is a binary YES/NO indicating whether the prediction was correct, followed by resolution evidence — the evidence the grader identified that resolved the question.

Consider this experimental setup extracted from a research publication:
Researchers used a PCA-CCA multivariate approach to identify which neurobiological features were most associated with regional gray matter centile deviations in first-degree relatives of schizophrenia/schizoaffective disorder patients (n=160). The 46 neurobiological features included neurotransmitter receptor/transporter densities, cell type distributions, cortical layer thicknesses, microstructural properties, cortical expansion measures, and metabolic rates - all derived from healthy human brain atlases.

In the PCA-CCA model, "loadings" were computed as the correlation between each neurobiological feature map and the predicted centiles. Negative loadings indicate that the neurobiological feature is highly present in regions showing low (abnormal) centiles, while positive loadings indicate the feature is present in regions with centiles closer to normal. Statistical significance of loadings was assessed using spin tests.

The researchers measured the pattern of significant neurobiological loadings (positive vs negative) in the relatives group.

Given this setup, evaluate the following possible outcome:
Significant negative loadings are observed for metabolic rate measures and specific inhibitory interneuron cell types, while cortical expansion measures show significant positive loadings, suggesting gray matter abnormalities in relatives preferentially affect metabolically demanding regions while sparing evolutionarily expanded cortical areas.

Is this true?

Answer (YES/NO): NO